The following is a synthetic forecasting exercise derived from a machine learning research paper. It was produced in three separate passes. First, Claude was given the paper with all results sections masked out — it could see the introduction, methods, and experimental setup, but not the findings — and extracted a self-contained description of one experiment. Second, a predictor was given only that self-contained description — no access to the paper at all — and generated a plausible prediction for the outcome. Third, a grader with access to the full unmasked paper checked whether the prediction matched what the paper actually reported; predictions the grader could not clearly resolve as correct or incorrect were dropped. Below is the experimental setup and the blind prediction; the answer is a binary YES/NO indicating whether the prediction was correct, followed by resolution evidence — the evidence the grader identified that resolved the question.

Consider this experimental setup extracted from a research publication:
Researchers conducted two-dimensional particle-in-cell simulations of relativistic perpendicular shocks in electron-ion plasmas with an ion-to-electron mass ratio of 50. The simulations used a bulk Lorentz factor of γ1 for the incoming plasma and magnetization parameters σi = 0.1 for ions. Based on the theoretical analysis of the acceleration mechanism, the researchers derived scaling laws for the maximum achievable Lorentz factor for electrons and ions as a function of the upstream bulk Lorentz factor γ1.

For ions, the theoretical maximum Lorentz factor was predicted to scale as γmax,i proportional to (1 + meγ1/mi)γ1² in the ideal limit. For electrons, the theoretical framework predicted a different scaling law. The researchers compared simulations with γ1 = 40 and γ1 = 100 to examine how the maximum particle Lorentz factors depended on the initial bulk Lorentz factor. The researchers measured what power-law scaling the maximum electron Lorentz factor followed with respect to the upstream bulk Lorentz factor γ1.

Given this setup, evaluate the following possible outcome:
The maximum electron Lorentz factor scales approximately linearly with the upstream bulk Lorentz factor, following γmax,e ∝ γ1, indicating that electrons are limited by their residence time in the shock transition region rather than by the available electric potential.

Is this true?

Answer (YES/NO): NO